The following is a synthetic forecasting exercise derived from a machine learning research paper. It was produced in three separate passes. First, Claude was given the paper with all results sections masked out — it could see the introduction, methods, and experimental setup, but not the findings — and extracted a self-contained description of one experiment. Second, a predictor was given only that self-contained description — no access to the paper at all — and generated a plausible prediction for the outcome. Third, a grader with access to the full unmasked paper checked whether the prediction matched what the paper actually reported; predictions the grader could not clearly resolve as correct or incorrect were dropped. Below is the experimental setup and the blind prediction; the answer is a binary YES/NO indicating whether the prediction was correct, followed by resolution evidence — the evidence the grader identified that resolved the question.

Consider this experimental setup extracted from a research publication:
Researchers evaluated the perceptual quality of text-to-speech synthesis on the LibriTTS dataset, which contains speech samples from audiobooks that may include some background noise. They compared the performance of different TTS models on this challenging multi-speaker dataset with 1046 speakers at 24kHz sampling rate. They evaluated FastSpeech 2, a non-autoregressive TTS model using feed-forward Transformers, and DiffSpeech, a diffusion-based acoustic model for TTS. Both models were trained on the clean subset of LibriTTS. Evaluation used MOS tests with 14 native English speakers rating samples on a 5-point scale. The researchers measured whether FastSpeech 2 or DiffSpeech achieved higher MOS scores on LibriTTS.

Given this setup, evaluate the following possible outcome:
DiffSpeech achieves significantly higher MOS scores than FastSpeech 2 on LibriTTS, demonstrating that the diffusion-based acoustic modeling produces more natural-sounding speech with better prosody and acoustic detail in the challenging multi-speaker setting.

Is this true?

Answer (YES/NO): NO